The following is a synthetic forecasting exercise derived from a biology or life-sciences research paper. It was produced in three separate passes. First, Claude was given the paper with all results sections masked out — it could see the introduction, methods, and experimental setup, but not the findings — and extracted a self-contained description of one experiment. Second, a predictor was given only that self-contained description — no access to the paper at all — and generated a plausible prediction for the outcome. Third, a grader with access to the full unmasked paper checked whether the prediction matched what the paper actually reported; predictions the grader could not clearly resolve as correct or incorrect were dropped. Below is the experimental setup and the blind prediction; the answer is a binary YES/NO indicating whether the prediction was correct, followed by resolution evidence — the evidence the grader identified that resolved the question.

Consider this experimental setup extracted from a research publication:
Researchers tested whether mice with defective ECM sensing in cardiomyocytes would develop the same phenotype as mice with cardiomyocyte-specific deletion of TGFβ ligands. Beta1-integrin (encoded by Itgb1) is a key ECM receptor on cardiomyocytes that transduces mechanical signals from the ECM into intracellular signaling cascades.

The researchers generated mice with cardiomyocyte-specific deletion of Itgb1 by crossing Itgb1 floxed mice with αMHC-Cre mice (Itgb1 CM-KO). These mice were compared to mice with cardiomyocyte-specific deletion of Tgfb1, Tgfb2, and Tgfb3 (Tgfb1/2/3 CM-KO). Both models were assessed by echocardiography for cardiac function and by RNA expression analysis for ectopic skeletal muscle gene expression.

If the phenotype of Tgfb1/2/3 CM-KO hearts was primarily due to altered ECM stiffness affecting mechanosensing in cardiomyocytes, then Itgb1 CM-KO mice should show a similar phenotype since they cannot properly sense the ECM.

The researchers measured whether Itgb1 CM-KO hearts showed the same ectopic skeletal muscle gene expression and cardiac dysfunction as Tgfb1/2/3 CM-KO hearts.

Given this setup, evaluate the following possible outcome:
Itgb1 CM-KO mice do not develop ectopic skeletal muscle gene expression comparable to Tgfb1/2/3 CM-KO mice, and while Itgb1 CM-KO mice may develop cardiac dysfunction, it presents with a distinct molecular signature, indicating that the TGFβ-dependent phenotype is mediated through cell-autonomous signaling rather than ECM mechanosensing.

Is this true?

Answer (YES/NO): NO